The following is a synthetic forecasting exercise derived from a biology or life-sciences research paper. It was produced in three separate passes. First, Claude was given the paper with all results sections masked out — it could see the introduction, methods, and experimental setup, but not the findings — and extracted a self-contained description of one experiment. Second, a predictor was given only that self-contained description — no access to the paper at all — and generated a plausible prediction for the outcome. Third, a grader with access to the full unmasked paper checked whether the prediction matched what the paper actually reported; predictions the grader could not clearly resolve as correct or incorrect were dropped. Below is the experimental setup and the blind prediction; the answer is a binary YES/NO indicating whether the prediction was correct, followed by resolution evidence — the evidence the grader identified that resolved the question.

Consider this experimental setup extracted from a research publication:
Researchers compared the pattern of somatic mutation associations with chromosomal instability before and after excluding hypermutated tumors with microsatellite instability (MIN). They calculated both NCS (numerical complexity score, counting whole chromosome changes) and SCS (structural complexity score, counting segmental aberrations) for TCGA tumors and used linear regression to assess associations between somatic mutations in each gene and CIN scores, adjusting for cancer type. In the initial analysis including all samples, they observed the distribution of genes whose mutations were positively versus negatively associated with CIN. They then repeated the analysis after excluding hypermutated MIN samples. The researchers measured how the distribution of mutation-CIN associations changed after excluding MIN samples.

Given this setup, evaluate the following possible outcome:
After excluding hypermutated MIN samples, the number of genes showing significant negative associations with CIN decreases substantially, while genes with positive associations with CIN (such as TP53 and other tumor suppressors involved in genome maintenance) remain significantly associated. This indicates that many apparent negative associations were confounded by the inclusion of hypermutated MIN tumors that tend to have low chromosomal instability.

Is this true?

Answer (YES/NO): YES